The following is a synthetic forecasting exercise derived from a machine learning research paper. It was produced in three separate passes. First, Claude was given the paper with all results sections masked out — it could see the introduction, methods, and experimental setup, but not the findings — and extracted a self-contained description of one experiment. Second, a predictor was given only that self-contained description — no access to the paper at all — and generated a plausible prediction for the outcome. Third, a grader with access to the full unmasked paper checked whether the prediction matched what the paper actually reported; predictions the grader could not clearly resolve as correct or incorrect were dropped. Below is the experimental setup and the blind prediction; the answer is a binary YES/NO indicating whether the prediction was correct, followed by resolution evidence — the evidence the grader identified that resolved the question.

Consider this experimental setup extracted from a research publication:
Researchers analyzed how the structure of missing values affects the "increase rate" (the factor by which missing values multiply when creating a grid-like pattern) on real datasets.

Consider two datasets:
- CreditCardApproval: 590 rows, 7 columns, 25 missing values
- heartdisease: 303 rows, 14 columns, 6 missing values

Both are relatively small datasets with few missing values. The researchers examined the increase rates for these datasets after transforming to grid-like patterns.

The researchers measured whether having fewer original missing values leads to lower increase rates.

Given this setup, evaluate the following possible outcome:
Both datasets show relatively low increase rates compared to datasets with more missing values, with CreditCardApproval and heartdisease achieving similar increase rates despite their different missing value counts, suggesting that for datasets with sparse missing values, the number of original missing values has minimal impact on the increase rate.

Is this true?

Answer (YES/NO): NO